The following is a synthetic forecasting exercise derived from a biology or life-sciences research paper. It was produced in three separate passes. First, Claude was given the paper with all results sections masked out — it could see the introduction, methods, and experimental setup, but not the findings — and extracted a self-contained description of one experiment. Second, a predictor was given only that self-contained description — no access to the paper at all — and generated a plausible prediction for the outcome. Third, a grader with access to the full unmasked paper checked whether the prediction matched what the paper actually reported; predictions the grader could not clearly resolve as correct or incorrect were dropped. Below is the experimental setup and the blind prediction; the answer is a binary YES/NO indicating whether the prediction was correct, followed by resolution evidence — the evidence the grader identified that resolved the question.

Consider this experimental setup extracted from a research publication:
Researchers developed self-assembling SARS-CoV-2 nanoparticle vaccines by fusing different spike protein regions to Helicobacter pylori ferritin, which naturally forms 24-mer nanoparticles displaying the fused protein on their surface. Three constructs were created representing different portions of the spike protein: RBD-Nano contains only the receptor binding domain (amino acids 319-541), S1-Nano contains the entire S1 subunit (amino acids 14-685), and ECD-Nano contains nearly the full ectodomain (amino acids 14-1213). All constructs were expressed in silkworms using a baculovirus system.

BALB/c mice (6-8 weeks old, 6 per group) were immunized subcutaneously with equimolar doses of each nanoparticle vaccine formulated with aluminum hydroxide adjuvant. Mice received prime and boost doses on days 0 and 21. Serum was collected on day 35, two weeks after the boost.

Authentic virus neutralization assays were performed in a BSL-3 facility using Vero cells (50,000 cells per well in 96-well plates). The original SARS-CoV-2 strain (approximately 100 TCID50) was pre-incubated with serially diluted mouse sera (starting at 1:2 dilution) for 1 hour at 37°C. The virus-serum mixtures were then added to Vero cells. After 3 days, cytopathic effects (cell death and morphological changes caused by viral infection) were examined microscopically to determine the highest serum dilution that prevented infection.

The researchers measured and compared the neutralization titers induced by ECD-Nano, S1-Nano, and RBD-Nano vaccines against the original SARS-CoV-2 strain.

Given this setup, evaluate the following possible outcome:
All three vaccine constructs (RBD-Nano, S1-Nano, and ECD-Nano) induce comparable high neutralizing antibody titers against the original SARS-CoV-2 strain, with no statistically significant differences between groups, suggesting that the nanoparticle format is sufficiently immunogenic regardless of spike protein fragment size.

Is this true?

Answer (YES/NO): NO